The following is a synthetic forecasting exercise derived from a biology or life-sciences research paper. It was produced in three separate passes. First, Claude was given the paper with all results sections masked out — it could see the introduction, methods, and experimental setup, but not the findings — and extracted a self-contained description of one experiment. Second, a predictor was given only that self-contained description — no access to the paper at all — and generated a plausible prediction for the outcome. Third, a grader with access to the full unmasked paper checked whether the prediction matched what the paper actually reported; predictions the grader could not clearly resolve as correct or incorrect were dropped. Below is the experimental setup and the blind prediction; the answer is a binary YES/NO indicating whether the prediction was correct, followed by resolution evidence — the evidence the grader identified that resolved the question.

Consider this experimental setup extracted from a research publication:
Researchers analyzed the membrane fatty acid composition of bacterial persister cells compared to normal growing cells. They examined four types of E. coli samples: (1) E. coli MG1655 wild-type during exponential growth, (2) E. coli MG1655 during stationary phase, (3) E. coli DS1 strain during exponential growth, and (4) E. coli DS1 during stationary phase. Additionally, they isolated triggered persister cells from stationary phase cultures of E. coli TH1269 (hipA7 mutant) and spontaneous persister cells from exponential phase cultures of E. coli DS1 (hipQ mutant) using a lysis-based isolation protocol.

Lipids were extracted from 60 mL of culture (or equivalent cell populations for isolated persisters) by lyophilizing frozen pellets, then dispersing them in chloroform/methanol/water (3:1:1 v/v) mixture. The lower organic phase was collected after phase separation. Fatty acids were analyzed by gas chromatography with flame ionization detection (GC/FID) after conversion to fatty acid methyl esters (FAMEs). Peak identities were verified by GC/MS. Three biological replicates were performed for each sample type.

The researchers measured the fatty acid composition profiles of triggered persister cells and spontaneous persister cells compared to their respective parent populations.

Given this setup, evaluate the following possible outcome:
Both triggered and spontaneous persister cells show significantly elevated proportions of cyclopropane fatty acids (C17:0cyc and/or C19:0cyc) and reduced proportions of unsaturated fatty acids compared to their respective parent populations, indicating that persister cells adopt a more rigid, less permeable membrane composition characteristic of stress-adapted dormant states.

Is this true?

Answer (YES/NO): NO